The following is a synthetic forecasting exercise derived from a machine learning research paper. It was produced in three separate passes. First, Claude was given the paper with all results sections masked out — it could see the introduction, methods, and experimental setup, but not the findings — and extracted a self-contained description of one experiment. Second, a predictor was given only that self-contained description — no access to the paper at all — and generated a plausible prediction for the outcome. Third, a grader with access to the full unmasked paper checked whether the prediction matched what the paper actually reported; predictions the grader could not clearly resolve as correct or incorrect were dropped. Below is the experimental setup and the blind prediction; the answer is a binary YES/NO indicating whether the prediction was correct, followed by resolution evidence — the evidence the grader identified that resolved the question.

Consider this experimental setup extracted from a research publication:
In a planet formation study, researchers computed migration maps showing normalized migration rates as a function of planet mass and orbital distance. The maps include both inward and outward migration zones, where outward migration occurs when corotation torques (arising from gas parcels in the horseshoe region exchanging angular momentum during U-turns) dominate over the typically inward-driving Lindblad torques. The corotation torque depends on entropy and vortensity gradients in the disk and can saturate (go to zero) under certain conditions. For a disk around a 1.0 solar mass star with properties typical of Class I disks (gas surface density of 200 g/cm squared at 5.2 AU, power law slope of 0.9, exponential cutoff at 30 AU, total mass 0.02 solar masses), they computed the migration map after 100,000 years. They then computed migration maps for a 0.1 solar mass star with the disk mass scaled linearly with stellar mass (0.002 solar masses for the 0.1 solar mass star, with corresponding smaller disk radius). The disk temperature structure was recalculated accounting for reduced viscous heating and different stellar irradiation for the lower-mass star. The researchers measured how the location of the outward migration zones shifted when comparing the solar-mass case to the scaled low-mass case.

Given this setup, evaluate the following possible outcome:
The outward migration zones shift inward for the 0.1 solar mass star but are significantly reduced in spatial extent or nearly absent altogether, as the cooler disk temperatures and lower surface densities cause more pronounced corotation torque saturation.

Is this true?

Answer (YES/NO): NO